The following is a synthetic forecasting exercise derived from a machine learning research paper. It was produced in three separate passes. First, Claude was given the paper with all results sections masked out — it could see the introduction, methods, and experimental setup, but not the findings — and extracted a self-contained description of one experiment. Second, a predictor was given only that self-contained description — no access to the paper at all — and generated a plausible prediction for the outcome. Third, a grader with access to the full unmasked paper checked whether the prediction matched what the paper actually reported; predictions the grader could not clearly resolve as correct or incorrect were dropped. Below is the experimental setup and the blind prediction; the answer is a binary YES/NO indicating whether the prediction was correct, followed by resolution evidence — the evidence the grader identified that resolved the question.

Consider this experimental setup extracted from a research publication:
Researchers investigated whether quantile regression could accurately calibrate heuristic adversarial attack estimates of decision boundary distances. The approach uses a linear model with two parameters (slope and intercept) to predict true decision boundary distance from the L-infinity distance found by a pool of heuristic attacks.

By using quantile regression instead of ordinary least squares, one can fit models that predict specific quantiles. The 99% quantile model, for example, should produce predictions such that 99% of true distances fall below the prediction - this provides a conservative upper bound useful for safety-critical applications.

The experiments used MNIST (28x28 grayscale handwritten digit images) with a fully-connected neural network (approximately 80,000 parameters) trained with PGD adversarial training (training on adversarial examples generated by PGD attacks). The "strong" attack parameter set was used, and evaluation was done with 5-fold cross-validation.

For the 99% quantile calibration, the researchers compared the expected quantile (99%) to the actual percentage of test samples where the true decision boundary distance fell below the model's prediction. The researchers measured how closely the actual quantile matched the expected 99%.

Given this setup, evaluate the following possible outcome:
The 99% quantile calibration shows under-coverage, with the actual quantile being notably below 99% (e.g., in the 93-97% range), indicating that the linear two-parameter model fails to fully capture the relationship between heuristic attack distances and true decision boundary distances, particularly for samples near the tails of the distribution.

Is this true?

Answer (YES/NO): NO